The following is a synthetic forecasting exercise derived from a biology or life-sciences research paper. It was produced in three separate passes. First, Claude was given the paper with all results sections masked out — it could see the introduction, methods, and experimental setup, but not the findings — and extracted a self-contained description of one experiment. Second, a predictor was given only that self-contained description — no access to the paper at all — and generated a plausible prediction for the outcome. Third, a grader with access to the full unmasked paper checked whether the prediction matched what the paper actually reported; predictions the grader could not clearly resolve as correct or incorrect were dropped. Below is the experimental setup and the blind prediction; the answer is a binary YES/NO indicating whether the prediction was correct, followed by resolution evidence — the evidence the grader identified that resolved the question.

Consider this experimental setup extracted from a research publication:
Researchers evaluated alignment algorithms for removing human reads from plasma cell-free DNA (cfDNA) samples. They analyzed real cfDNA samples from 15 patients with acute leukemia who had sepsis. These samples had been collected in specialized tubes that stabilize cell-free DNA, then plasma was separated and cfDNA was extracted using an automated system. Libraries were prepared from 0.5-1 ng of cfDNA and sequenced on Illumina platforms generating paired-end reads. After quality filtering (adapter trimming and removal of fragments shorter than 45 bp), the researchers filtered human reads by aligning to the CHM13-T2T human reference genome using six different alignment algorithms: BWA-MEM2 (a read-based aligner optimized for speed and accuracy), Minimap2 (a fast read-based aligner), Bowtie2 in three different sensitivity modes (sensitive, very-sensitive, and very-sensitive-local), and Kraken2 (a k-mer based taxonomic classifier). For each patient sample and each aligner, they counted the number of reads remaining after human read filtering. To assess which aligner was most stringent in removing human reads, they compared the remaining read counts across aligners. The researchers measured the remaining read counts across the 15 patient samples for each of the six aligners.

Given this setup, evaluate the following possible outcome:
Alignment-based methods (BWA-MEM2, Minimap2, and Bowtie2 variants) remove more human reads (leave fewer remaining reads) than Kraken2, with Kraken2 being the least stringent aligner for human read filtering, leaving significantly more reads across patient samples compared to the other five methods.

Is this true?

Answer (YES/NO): NO